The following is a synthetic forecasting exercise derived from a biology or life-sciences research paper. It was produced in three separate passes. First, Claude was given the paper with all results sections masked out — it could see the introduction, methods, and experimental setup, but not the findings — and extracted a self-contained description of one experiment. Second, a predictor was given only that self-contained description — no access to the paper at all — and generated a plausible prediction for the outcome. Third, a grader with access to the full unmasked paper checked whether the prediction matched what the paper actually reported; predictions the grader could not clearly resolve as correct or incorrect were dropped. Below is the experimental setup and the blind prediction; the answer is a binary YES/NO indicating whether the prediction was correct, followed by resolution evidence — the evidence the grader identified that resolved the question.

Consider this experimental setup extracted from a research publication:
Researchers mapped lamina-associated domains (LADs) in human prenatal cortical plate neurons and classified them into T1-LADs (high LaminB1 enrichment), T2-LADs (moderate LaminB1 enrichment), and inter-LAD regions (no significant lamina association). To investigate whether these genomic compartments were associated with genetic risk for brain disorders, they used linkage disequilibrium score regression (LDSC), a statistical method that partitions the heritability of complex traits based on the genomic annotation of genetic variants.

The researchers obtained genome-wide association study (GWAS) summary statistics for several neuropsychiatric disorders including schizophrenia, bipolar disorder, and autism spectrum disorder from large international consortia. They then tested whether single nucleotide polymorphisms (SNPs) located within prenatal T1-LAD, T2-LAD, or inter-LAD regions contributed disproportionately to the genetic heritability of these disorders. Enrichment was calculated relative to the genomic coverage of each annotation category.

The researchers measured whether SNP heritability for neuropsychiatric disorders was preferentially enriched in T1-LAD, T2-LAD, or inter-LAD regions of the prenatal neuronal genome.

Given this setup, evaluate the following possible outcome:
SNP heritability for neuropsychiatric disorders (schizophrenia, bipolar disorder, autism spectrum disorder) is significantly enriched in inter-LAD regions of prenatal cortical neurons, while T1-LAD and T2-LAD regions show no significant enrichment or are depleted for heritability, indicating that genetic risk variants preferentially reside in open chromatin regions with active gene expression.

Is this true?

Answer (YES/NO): NO